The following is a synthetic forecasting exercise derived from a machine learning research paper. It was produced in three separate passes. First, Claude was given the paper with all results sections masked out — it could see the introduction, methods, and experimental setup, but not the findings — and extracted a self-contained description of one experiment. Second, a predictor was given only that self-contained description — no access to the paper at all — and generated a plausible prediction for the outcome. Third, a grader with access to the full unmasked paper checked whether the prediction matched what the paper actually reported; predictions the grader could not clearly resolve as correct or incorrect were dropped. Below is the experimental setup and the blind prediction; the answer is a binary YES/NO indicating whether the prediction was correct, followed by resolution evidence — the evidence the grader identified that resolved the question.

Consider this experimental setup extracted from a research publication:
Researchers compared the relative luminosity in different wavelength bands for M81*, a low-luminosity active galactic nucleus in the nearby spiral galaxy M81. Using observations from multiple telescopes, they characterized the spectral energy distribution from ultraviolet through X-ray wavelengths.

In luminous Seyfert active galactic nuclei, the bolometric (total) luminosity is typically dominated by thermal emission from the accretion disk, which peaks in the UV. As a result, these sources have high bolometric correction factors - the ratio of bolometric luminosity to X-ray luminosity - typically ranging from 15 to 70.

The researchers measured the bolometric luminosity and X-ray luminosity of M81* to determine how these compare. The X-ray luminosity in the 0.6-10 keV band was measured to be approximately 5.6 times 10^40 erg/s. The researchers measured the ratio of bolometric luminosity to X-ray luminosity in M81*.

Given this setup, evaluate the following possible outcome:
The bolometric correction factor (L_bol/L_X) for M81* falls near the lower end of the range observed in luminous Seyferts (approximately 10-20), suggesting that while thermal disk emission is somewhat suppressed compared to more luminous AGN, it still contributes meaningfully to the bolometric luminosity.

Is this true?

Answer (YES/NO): NO